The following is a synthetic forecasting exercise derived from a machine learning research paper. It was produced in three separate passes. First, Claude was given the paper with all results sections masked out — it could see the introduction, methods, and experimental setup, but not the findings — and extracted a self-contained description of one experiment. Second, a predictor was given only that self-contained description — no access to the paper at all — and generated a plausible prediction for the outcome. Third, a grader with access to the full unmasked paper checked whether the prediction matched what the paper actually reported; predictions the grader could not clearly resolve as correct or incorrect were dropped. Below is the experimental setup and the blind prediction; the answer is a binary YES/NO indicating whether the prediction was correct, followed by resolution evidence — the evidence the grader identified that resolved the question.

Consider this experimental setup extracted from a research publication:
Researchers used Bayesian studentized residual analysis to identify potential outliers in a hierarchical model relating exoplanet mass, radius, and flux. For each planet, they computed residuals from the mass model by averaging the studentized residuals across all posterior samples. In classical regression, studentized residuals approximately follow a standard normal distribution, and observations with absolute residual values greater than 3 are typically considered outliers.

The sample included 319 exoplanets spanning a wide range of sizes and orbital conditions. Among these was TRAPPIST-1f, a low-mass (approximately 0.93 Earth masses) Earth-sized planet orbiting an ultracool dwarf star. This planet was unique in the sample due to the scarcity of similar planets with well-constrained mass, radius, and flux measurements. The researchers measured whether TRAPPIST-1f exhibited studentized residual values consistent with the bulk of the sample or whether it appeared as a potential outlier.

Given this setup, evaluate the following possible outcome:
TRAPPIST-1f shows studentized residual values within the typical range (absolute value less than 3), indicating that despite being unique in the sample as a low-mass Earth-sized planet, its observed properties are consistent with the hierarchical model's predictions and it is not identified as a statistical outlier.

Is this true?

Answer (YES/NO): NO